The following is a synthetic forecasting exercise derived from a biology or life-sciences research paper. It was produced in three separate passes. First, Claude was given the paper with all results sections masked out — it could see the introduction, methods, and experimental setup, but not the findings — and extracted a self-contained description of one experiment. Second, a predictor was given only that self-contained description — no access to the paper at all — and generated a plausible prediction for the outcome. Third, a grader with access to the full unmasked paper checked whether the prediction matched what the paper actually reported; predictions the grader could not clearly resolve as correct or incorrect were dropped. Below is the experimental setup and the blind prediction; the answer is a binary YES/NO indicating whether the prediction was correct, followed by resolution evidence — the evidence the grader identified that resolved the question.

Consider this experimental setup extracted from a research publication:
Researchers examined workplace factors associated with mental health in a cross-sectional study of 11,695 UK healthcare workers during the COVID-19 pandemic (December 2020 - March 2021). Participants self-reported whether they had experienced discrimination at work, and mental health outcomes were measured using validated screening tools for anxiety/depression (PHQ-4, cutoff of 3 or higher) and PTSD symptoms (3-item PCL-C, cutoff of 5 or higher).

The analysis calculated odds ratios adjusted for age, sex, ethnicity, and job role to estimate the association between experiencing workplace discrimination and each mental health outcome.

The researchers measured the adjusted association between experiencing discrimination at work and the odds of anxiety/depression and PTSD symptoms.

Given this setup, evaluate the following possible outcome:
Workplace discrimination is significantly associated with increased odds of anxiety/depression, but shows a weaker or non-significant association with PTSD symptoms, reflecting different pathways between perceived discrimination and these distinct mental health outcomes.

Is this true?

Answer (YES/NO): NO